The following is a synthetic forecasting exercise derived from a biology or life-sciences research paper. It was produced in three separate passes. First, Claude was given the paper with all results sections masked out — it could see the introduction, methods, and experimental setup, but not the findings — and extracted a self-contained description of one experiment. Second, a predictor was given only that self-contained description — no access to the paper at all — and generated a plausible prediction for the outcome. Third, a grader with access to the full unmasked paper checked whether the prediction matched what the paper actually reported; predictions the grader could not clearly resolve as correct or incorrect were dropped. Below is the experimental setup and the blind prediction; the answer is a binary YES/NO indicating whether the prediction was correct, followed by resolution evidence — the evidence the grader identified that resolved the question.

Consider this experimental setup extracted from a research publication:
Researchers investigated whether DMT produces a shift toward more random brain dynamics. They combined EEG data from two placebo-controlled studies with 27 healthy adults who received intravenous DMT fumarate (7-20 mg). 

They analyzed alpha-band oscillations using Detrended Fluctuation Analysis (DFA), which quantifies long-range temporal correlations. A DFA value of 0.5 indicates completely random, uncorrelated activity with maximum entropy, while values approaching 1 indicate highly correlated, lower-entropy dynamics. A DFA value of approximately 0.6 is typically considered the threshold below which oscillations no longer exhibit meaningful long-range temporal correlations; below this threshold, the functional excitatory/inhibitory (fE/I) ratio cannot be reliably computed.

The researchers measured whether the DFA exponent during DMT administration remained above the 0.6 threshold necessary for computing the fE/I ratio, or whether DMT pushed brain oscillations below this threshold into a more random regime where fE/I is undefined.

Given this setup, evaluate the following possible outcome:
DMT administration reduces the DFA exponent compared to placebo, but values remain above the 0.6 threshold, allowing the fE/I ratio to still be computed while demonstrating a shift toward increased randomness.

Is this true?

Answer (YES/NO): YES